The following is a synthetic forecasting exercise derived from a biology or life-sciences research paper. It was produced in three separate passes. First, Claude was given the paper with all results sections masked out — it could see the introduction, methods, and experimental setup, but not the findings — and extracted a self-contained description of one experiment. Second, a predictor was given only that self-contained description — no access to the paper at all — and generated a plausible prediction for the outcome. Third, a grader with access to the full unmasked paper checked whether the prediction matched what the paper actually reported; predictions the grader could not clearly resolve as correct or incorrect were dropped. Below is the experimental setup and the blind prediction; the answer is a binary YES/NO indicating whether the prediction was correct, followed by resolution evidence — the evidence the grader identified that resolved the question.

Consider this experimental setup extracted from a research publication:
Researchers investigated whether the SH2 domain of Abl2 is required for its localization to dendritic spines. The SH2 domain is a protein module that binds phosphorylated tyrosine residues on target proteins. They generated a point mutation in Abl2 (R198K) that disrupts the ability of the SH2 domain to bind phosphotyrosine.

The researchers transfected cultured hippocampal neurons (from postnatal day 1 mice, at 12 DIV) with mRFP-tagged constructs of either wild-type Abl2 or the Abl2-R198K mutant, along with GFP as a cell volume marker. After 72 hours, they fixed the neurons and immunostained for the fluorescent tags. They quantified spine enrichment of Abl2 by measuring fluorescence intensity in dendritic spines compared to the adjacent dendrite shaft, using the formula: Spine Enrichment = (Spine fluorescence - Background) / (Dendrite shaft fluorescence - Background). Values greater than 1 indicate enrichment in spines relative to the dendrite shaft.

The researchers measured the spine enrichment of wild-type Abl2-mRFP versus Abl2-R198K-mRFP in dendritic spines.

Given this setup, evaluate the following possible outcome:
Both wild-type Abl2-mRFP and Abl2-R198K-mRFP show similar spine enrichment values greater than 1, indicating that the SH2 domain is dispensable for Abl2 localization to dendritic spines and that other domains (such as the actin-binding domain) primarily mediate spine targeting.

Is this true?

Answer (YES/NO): NO